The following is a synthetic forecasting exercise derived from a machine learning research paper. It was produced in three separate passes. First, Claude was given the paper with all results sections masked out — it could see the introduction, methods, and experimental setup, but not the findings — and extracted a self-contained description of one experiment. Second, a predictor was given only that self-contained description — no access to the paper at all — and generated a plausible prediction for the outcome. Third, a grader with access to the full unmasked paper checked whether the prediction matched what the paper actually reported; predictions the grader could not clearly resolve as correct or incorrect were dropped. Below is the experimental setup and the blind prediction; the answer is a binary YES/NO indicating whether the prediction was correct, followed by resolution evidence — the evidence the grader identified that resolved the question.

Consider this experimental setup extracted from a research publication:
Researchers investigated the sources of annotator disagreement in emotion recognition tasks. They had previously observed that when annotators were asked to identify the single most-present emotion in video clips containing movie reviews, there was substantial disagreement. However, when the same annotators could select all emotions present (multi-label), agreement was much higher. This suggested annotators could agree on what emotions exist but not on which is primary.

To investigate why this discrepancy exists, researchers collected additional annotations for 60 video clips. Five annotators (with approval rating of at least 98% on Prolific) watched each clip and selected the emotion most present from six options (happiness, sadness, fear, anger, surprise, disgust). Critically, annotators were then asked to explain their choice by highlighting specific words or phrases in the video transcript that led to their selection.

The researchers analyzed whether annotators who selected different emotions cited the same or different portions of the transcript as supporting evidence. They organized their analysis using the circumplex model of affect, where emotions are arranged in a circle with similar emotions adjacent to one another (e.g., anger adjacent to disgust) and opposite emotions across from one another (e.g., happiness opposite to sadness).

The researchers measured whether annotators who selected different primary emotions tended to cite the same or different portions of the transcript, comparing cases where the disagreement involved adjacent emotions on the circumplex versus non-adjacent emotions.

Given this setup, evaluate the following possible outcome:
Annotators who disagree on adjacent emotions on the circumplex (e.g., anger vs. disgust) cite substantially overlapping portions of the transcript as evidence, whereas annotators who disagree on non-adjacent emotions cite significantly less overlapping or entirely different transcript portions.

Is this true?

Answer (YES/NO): YES